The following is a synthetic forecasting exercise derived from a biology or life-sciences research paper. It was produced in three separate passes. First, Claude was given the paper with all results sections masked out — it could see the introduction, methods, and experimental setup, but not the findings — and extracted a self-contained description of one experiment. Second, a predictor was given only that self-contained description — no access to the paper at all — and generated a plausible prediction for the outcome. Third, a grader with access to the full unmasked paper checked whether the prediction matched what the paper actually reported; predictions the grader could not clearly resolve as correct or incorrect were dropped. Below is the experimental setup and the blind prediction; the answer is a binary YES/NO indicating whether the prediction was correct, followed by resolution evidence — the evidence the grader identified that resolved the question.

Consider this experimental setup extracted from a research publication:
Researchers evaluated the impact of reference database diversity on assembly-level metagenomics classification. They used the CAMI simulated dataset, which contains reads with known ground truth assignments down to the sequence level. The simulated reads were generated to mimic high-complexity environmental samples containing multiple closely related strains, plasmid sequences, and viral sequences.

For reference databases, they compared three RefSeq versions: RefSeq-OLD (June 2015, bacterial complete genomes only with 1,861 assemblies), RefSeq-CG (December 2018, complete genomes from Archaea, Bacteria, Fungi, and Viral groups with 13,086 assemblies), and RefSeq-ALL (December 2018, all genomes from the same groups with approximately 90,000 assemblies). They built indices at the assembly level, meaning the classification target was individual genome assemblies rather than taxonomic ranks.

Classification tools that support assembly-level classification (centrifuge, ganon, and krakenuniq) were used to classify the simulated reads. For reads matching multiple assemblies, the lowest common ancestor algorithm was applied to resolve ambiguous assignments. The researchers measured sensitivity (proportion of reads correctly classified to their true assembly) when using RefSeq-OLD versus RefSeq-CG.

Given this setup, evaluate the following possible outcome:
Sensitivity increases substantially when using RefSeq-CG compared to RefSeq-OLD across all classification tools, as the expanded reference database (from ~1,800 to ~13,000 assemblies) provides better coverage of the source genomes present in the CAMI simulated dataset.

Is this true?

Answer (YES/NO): NO